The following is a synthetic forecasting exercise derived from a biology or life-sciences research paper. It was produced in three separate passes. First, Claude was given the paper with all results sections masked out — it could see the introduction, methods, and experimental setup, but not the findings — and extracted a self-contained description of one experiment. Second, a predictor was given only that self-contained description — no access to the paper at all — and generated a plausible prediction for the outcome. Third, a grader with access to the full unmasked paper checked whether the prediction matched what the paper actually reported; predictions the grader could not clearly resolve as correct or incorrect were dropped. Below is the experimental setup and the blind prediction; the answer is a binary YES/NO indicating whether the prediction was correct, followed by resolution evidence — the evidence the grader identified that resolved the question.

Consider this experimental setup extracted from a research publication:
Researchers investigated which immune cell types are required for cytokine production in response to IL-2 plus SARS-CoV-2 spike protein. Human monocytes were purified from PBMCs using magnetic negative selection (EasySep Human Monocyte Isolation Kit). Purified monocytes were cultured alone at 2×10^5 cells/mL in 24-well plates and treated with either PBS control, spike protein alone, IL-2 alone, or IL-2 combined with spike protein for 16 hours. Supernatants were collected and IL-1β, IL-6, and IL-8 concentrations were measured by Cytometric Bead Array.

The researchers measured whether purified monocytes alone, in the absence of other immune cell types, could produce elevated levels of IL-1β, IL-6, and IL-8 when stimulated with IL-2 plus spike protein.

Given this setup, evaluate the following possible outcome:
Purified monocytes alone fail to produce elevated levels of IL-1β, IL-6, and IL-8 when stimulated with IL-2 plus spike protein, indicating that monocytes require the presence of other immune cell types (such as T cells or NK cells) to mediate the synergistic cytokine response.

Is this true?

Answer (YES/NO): YES